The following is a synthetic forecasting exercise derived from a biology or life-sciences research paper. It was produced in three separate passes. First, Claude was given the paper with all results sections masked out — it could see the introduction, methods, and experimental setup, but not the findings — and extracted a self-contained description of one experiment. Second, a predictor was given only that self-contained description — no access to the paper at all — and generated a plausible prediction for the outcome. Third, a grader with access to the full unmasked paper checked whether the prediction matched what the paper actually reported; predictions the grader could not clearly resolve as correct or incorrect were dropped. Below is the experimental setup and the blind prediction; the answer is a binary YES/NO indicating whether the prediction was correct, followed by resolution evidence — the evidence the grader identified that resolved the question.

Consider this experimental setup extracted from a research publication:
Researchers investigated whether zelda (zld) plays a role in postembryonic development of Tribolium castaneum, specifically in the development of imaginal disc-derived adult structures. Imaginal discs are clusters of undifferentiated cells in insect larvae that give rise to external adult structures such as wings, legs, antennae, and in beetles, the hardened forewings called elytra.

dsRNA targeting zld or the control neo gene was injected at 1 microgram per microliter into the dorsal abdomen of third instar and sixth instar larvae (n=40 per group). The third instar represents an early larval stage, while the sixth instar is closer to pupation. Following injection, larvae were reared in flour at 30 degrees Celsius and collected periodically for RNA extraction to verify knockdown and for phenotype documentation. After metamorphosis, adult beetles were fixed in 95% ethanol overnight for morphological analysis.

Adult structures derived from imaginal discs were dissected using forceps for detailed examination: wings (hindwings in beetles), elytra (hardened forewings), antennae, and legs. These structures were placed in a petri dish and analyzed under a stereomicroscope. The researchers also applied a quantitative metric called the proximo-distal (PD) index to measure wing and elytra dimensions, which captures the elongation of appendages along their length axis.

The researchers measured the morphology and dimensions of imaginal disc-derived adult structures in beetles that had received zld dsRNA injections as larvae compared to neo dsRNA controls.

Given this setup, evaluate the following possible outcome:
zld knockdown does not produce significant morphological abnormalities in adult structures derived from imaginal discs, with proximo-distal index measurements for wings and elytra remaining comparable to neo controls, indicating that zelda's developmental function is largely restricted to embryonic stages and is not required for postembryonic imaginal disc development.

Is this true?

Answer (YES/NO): NO